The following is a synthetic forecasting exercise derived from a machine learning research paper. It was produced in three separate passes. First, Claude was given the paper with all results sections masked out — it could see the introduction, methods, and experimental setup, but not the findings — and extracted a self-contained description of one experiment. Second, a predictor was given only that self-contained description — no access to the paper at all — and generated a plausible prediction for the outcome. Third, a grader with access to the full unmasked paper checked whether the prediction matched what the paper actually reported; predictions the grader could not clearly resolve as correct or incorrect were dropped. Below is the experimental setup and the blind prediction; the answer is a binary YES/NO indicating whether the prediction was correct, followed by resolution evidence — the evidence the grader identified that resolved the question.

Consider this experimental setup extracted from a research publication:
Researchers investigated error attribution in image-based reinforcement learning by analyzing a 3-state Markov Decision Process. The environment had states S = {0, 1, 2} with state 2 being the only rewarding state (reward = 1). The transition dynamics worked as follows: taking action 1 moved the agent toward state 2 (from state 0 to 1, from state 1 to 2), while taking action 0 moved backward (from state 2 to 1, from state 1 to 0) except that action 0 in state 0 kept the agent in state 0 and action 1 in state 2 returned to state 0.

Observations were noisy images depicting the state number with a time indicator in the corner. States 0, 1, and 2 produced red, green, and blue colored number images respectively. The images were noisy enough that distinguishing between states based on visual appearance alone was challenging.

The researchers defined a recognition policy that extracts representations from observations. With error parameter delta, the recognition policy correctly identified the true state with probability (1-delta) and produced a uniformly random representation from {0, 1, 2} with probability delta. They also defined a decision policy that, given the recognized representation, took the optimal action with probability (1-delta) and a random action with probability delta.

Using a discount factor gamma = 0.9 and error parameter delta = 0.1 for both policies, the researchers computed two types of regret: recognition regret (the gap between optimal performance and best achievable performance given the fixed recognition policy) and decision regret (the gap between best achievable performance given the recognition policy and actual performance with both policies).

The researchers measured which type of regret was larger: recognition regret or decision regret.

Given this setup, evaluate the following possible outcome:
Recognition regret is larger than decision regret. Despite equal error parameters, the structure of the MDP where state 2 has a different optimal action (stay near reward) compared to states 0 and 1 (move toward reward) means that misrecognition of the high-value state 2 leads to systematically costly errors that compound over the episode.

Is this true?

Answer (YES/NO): NO